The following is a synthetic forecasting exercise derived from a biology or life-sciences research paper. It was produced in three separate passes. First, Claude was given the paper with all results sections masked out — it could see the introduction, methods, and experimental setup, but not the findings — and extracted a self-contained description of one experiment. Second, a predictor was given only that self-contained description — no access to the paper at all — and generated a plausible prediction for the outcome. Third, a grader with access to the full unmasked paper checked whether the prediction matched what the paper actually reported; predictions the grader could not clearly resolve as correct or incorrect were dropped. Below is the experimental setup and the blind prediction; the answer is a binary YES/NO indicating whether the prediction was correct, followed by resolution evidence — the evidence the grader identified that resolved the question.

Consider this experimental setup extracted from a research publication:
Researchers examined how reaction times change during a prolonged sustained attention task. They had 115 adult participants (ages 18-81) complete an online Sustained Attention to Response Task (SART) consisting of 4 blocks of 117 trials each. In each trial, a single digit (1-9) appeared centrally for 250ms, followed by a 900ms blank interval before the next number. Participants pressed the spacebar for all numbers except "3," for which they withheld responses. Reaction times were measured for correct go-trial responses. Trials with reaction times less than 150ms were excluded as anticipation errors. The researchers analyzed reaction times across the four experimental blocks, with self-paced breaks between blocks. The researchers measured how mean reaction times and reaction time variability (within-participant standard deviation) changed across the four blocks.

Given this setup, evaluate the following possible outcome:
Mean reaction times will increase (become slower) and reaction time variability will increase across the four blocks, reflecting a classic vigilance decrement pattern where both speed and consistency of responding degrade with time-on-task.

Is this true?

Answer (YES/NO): NO